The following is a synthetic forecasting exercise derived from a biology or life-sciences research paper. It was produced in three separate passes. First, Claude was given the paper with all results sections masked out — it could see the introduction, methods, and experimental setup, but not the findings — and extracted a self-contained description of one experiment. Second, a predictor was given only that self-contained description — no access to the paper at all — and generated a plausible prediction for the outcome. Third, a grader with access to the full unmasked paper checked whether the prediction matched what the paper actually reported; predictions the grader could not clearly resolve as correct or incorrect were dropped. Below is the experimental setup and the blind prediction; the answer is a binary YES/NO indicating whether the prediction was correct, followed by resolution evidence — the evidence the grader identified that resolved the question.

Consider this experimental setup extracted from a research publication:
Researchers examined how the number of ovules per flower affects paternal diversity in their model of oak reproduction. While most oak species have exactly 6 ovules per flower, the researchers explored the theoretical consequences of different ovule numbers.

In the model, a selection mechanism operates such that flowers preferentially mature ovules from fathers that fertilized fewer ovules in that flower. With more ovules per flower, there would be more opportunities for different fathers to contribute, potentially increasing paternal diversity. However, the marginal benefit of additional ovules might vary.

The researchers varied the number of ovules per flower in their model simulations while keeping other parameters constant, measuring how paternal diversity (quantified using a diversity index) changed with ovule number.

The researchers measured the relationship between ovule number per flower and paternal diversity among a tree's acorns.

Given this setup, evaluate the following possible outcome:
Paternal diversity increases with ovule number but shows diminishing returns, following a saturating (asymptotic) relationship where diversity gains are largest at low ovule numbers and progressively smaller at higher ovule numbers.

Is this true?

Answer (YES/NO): NO